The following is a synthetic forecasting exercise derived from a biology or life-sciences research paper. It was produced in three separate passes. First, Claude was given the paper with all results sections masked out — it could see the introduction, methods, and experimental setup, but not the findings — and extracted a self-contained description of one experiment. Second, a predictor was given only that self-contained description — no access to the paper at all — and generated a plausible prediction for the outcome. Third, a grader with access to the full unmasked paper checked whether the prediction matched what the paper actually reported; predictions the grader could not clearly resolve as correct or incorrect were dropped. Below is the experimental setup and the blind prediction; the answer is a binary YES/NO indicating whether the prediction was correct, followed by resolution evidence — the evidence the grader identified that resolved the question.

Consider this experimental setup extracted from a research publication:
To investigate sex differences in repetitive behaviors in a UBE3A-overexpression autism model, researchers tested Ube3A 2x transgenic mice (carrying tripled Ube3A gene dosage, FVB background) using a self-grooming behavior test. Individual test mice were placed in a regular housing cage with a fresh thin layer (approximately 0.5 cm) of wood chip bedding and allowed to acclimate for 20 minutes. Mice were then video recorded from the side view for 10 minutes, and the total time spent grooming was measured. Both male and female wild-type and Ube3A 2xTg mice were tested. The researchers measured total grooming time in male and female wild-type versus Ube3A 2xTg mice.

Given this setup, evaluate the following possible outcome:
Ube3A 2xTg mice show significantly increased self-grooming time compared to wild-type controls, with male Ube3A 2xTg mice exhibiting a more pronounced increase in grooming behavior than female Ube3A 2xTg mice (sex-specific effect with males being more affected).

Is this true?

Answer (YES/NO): NO